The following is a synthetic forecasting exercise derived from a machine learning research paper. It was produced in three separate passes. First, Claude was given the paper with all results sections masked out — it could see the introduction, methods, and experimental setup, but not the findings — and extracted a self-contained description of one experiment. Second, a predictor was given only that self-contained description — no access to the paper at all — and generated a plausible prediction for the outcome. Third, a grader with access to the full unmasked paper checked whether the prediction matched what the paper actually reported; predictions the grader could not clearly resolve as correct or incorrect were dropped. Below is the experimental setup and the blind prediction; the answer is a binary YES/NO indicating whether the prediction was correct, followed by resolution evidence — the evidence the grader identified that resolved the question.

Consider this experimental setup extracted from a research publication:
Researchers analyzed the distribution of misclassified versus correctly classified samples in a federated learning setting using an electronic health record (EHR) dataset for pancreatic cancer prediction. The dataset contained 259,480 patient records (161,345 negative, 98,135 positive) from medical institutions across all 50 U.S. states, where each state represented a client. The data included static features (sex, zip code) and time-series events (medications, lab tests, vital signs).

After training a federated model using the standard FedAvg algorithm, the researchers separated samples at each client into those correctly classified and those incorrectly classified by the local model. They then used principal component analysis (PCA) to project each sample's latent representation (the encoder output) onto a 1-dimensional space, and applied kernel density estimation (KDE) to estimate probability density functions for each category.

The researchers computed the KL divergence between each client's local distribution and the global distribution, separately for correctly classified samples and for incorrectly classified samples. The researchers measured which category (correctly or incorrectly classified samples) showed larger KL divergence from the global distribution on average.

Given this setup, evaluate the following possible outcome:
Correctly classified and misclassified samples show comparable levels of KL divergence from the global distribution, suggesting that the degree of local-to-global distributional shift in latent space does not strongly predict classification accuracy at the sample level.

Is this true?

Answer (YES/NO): NO